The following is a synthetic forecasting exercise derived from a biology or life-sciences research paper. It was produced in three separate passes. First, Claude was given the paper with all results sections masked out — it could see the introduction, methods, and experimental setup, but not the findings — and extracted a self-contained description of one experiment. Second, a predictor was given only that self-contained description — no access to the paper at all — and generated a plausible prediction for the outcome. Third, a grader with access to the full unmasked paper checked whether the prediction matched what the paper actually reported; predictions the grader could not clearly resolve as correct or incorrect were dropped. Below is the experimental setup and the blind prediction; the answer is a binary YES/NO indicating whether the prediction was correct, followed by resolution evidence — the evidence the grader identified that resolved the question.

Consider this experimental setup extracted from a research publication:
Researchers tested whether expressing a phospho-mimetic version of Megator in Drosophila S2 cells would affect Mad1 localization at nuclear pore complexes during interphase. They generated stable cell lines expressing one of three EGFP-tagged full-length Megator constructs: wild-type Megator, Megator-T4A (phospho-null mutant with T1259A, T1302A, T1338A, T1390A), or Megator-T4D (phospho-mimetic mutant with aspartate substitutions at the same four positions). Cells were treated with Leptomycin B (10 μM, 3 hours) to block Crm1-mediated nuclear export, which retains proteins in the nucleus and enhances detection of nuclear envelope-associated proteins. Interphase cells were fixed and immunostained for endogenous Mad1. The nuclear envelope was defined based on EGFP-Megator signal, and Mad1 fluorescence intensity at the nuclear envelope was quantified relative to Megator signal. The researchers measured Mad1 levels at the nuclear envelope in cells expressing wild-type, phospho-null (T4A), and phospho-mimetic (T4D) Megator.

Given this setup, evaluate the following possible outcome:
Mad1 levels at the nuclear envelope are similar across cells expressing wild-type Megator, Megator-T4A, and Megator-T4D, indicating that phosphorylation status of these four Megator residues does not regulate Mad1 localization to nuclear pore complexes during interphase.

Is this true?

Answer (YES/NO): NO